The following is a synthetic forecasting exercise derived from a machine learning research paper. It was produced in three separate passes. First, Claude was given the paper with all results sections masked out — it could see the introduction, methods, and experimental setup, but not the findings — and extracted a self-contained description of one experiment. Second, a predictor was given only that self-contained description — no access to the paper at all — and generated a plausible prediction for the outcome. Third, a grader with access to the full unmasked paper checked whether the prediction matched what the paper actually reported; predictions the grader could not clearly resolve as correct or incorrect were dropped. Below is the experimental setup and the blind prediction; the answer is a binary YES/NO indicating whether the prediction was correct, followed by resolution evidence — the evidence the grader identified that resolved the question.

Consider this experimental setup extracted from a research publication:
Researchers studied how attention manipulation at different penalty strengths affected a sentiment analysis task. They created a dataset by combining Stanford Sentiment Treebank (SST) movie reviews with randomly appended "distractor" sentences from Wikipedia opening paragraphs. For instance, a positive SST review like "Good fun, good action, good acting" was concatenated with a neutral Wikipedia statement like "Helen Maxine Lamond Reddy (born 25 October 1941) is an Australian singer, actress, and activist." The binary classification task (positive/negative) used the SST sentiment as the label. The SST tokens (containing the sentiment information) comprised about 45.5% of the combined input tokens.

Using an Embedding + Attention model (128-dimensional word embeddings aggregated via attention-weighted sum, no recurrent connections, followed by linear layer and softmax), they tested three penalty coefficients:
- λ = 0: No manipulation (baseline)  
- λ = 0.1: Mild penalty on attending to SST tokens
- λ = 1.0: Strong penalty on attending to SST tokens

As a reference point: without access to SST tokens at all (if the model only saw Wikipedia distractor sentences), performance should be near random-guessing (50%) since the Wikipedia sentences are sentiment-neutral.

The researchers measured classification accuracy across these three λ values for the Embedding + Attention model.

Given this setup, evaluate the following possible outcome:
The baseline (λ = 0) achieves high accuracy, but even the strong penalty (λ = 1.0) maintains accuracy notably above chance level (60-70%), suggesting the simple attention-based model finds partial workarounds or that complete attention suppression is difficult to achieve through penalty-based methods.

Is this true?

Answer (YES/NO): NO